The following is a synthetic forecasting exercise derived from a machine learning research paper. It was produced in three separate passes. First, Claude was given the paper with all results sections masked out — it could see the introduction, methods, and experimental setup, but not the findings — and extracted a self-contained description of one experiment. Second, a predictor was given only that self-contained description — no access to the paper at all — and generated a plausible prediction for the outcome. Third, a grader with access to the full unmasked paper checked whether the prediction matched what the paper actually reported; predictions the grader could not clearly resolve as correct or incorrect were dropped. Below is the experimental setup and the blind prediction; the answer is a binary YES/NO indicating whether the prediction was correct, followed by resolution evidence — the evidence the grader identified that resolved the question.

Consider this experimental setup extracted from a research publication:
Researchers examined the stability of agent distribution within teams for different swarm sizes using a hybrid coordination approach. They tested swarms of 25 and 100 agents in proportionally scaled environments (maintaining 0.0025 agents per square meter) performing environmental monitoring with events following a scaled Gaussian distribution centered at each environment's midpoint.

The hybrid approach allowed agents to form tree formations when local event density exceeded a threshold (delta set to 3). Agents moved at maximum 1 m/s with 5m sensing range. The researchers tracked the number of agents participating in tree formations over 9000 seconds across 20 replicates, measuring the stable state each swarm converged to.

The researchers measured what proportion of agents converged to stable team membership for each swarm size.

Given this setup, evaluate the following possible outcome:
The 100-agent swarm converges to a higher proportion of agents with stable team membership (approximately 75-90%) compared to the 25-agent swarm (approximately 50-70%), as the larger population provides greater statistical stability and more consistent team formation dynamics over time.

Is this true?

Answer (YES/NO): NO